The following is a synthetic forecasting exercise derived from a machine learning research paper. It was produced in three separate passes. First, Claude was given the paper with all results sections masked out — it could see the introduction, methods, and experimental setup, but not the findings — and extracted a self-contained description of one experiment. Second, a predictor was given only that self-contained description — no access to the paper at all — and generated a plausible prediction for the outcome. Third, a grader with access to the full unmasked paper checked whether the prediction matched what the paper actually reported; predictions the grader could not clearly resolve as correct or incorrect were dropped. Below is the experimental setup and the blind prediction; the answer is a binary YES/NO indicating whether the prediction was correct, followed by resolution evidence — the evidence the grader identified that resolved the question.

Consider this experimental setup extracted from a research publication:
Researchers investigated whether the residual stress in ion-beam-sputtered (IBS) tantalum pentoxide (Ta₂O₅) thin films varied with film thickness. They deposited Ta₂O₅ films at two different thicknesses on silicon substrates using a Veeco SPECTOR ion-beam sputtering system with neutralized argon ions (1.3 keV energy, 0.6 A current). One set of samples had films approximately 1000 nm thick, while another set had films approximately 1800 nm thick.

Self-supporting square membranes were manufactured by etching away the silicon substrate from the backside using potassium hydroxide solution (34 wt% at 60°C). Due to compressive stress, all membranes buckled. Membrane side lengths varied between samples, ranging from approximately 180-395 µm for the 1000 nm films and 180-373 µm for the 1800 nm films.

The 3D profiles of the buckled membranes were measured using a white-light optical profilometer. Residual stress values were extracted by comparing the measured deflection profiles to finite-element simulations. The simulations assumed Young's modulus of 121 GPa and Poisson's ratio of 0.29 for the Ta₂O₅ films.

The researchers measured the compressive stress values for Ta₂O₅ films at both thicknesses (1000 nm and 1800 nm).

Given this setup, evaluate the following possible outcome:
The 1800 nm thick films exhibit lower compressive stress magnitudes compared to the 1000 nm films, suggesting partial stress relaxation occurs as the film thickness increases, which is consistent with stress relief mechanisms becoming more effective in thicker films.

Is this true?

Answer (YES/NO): NO